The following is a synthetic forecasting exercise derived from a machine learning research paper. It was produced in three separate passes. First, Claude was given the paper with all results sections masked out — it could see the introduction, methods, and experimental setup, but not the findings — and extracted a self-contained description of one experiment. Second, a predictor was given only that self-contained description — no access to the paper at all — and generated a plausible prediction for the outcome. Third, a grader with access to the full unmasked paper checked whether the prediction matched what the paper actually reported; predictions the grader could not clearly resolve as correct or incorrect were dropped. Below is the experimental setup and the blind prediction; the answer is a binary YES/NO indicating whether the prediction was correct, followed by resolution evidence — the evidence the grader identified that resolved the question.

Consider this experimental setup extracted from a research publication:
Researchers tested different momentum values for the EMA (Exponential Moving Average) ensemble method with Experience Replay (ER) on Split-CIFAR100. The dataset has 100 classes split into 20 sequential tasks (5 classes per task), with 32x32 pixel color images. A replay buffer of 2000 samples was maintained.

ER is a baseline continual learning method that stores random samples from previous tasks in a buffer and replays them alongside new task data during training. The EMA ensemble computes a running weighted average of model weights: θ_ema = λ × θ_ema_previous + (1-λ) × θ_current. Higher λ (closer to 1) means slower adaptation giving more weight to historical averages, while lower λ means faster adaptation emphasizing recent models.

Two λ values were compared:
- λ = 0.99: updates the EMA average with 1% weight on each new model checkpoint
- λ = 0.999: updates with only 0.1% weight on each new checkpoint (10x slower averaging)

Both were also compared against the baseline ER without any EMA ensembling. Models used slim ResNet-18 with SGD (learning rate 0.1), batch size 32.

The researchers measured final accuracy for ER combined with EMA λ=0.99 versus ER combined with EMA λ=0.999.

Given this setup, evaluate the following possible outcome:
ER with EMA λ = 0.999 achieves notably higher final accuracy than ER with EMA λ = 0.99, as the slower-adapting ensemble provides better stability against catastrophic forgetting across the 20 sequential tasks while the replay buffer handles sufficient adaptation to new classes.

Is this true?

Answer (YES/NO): YES